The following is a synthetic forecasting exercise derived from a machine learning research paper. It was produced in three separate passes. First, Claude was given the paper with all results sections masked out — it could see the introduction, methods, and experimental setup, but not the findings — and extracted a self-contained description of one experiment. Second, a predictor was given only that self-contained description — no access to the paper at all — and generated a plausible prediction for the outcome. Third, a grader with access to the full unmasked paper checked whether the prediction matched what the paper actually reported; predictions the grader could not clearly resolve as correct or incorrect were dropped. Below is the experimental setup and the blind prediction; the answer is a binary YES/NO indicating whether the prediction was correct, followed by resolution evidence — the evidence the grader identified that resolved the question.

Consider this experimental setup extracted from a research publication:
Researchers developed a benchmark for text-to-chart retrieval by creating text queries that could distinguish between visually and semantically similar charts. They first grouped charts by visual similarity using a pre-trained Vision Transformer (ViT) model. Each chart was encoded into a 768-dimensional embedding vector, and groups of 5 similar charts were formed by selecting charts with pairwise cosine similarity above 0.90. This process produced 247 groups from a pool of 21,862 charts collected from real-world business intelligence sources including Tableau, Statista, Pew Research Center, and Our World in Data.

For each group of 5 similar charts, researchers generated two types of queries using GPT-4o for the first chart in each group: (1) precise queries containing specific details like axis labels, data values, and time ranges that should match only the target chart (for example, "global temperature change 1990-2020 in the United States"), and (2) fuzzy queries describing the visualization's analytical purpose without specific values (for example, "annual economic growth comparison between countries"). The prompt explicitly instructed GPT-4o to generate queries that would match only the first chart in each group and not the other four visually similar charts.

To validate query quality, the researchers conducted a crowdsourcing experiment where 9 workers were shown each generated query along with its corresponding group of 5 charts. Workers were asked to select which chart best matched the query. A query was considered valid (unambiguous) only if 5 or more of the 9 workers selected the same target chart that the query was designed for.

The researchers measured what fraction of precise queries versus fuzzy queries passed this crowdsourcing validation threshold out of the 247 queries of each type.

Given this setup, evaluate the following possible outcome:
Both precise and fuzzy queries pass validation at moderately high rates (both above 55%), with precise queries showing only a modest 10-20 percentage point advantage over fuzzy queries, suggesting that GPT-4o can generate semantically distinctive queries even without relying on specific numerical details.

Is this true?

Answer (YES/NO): NO